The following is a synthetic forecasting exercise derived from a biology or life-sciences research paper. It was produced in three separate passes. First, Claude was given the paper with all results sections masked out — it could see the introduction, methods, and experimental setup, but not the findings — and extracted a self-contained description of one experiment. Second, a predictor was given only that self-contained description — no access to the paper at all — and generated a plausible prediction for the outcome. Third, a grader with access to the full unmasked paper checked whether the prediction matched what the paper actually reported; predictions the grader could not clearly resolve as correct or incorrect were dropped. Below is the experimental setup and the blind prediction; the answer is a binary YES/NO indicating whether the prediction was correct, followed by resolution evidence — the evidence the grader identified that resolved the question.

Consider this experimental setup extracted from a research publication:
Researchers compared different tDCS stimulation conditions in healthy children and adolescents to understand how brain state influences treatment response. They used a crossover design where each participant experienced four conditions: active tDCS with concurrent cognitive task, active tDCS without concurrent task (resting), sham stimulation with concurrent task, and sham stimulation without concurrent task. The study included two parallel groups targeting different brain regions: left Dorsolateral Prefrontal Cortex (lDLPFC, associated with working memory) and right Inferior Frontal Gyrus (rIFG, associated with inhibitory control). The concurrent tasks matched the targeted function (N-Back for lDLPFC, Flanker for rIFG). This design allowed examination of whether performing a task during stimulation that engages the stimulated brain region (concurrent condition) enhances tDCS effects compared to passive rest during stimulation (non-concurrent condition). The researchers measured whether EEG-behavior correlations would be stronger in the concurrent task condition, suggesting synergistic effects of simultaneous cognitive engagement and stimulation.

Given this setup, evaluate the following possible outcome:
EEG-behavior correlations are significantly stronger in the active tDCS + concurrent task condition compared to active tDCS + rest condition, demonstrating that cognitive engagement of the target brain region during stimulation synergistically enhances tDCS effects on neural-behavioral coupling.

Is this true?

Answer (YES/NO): NO